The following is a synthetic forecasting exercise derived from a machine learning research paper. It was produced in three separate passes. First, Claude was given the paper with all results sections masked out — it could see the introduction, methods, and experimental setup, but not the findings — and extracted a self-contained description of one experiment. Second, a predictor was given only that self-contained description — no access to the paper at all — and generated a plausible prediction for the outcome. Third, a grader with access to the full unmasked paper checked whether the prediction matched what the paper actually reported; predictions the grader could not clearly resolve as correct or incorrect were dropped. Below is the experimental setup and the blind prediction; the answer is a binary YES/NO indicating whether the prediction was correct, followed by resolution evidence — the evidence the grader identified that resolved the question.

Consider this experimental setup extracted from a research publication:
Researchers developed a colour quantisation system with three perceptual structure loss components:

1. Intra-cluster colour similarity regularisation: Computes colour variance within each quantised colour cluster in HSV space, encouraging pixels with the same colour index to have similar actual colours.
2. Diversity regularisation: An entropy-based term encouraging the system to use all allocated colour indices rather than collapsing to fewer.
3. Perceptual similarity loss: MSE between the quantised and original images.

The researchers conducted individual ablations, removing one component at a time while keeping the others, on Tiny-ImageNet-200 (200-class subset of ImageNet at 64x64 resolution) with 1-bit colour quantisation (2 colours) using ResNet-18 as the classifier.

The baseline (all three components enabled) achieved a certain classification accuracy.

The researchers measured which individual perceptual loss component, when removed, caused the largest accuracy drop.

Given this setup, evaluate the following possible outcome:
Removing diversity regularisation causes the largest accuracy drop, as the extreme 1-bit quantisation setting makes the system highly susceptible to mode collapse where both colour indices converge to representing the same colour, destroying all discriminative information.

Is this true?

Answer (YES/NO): YES